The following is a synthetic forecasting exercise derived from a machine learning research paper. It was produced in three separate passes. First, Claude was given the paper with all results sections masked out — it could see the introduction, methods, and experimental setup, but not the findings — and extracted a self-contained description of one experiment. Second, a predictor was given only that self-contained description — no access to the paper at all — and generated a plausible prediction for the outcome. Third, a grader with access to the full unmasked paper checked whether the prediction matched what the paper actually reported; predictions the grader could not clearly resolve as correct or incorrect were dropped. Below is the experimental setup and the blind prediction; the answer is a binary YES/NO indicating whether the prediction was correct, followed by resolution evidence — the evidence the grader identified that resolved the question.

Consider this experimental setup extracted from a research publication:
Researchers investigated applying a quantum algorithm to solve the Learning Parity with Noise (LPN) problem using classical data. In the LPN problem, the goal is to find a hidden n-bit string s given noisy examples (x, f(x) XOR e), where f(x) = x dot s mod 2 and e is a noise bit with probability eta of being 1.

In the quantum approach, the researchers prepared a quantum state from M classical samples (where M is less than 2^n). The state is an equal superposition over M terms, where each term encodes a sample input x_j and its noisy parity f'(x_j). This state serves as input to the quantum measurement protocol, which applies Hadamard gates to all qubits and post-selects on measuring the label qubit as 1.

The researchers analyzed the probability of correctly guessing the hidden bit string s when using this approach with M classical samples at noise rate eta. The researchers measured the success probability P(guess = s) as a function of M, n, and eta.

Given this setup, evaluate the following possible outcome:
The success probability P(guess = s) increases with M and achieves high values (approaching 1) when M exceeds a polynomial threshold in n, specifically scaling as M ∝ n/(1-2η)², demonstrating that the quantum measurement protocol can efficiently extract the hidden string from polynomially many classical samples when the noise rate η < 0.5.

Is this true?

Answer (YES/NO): NO